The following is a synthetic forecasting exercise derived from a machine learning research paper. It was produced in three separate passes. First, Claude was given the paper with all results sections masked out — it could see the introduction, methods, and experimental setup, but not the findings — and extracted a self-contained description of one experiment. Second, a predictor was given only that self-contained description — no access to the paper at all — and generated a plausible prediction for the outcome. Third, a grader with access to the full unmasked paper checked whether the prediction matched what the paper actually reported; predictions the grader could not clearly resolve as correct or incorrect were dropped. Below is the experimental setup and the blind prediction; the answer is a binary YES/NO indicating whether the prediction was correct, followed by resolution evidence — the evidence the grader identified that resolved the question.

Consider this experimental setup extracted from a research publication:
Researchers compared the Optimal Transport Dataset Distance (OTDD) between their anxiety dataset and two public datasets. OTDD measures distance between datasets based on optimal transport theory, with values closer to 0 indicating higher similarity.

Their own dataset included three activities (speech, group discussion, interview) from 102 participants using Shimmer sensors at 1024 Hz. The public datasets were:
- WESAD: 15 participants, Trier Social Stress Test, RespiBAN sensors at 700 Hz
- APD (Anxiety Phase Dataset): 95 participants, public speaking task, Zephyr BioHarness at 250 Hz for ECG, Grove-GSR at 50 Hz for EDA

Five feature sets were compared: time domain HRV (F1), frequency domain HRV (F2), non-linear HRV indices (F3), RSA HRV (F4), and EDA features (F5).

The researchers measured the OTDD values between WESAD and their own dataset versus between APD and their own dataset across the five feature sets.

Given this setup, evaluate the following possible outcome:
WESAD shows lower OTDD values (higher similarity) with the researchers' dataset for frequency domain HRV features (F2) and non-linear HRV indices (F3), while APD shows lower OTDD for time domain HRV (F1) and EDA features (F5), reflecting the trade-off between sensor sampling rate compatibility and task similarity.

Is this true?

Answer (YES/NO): NO